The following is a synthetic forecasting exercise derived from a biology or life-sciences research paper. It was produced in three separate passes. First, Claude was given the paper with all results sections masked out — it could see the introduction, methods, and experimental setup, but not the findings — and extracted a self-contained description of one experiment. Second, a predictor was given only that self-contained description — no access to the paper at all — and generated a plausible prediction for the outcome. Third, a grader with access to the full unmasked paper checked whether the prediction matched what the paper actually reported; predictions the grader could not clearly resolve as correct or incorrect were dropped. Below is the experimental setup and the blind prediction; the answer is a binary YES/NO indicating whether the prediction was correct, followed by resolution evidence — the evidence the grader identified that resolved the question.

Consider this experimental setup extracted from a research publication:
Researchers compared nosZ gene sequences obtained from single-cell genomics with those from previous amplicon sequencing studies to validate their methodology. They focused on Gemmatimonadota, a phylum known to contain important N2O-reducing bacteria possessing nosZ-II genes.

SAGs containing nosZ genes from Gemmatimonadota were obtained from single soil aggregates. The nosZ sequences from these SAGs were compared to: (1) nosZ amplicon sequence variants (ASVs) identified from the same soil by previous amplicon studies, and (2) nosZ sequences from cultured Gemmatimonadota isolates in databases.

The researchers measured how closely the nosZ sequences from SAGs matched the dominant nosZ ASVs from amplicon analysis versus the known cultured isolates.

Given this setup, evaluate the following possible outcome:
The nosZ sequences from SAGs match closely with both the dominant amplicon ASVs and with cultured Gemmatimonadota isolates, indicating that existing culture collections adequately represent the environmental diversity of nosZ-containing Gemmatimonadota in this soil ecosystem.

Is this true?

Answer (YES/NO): NO